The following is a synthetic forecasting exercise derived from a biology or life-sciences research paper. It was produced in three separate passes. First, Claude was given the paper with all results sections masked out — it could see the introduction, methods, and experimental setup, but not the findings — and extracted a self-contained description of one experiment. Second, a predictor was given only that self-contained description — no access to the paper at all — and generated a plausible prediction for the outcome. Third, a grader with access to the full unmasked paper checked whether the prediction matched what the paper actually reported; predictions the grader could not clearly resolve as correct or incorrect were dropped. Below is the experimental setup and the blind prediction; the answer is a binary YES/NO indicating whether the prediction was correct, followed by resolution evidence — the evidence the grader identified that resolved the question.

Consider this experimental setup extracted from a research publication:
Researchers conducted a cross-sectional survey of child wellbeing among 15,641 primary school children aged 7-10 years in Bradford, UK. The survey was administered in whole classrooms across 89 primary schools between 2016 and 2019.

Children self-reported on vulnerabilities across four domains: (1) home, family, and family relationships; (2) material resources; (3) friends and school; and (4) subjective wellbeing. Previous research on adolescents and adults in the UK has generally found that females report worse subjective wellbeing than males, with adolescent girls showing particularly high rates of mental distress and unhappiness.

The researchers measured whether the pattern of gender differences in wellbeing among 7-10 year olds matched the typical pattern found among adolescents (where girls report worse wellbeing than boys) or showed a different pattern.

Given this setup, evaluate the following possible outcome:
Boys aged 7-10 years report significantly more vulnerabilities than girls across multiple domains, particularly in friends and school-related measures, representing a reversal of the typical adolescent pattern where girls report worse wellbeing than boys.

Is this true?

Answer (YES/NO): NO